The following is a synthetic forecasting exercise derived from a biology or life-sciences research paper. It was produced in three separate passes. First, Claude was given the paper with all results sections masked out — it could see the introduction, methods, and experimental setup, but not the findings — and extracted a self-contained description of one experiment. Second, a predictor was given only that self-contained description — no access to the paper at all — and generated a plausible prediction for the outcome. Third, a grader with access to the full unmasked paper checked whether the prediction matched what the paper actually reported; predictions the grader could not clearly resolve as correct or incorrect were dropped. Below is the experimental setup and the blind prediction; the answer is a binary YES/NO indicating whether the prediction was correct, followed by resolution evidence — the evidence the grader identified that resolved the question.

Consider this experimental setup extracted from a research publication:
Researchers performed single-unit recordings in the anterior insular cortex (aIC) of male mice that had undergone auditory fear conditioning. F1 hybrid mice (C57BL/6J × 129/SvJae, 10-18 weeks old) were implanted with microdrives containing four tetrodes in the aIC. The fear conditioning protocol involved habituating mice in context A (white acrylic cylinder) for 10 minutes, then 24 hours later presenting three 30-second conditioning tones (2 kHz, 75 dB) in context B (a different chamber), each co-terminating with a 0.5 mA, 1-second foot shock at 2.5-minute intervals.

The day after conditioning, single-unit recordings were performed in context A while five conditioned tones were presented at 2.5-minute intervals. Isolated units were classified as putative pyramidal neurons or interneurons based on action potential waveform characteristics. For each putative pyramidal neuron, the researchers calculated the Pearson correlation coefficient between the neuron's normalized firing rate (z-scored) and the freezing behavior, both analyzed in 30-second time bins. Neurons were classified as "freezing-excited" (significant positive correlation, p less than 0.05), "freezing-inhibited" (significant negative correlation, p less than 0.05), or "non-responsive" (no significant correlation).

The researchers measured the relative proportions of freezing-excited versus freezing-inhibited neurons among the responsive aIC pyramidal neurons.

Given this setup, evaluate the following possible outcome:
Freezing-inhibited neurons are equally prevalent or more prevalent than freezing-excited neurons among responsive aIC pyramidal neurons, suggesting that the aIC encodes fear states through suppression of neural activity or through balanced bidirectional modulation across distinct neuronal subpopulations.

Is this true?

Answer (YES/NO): NO